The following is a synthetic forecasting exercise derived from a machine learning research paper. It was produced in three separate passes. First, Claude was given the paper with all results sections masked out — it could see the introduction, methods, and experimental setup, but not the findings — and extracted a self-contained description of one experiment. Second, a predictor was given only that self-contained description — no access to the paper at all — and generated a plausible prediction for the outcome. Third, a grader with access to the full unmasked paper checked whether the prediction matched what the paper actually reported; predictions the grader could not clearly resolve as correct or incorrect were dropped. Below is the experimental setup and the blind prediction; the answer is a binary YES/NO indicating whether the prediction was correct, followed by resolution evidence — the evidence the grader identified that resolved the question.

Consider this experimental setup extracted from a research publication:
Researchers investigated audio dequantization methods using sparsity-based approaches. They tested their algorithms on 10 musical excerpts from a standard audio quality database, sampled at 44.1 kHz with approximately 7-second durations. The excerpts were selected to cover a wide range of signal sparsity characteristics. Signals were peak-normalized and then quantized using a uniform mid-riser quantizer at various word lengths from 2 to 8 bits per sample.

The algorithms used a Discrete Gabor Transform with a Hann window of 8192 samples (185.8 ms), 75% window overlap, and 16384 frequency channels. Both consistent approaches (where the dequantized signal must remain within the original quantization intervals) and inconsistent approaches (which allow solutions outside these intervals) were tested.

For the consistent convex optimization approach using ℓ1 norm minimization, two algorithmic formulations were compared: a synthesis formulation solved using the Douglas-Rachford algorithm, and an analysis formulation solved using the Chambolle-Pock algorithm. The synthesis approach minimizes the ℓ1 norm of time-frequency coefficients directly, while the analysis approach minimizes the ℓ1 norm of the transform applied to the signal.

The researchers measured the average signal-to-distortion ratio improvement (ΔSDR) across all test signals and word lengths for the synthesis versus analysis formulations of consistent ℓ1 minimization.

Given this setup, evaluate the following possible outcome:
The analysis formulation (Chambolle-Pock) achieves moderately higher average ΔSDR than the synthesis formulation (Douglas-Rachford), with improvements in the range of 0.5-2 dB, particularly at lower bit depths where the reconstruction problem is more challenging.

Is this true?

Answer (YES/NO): NO